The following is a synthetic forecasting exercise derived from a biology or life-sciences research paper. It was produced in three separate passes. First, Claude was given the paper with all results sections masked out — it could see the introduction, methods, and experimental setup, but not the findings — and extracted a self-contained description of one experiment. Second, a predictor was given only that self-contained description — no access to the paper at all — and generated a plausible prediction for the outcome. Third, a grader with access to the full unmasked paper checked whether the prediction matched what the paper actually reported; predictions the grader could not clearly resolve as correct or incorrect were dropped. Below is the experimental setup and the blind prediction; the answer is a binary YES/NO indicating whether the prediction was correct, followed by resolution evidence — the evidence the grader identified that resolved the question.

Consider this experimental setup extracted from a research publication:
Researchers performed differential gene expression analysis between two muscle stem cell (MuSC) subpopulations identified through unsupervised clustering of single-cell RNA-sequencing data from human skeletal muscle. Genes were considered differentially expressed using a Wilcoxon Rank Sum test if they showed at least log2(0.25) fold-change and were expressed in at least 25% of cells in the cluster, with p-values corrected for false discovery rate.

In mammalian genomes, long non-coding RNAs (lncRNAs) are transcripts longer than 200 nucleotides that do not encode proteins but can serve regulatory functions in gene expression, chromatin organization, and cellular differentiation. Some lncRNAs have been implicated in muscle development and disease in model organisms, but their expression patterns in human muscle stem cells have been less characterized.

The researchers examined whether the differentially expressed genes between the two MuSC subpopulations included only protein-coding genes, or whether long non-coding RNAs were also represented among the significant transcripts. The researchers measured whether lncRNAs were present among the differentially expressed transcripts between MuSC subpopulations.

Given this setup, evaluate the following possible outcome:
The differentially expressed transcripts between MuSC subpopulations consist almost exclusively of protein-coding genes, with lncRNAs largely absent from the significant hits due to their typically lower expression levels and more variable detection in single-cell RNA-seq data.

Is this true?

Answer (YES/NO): NO